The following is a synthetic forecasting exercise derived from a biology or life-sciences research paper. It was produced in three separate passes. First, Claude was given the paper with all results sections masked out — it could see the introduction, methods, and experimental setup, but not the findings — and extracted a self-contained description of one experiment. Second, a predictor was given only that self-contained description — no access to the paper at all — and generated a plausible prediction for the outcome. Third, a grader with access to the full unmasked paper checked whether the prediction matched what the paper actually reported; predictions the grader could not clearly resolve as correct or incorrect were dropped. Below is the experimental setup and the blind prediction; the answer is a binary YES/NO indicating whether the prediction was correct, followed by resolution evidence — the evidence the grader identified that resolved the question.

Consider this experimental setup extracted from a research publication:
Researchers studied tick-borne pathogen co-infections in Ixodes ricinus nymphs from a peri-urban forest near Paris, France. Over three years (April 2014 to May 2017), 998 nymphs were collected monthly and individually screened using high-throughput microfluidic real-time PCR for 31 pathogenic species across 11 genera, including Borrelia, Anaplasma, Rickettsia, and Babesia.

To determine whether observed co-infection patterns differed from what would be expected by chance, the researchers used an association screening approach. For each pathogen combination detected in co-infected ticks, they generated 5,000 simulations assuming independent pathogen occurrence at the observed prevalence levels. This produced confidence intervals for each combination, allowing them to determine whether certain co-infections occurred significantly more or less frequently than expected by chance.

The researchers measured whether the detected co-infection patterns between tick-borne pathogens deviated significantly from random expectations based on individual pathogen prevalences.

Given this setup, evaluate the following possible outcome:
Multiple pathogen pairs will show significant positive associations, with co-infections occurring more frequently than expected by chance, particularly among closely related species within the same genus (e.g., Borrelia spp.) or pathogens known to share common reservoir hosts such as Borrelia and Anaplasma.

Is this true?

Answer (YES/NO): NO